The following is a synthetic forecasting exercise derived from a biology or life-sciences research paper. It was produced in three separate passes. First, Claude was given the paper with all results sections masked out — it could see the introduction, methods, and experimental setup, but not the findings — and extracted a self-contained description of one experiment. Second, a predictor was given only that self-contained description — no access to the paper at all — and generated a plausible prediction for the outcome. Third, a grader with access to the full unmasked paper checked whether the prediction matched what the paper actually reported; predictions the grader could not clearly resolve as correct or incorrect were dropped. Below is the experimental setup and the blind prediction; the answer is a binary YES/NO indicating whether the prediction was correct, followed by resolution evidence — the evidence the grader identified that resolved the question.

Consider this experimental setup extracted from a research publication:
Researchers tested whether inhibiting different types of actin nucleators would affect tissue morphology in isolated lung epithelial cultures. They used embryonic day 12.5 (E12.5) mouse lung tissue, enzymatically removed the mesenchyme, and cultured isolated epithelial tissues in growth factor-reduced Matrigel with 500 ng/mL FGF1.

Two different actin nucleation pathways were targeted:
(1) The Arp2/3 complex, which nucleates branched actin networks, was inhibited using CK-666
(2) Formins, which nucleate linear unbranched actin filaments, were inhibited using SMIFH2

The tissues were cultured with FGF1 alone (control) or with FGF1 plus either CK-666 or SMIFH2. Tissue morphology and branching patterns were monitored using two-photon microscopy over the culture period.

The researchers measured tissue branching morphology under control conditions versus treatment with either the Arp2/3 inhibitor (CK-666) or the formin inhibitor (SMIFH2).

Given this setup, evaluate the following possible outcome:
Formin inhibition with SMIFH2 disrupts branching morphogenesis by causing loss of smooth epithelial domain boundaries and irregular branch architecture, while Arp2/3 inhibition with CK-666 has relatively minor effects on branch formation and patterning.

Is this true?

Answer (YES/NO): NO